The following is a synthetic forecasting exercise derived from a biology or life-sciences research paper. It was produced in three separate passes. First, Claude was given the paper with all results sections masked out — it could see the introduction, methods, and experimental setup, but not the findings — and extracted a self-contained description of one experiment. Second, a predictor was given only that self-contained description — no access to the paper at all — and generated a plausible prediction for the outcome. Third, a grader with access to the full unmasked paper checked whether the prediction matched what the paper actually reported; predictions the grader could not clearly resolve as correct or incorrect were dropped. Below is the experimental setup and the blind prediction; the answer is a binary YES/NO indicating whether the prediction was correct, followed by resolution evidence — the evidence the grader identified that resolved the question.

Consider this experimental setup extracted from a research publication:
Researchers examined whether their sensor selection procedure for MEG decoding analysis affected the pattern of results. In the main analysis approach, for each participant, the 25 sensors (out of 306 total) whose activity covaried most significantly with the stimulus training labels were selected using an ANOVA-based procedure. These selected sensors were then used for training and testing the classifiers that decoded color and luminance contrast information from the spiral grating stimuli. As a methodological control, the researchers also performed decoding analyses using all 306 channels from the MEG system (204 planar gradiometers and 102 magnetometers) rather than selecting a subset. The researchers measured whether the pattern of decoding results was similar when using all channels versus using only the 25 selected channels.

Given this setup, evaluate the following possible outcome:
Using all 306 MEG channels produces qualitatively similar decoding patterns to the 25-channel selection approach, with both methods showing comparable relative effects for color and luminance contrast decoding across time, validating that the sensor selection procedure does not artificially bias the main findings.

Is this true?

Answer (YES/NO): YES